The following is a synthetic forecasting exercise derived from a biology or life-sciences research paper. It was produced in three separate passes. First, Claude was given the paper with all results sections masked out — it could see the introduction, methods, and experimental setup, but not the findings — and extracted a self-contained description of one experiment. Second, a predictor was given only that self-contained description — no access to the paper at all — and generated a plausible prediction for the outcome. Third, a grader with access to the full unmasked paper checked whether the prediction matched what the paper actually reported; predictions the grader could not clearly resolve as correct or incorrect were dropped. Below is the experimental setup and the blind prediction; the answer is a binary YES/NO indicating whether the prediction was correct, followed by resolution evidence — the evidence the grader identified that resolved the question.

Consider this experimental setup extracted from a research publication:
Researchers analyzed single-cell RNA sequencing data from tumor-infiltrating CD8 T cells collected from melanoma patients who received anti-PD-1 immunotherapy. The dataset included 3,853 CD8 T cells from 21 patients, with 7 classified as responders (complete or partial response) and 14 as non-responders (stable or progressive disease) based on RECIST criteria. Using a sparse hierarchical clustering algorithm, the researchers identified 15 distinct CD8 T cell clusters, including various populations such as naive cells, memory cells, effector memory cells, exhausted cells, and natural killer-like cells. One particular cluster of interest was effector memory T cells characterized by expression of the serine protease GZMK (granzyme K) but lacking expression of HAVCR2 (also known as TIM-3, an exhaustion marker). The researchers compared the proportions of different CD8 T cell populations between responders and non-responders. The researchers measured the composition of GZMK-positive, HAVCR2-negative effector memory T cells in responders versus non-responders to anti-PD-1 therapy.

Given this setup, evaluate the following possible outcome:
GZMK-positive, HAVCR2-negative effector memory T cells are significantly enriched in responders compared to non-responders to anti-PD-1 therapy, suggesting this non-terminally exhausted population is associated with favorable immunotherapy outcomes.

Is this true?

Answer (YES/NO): YES